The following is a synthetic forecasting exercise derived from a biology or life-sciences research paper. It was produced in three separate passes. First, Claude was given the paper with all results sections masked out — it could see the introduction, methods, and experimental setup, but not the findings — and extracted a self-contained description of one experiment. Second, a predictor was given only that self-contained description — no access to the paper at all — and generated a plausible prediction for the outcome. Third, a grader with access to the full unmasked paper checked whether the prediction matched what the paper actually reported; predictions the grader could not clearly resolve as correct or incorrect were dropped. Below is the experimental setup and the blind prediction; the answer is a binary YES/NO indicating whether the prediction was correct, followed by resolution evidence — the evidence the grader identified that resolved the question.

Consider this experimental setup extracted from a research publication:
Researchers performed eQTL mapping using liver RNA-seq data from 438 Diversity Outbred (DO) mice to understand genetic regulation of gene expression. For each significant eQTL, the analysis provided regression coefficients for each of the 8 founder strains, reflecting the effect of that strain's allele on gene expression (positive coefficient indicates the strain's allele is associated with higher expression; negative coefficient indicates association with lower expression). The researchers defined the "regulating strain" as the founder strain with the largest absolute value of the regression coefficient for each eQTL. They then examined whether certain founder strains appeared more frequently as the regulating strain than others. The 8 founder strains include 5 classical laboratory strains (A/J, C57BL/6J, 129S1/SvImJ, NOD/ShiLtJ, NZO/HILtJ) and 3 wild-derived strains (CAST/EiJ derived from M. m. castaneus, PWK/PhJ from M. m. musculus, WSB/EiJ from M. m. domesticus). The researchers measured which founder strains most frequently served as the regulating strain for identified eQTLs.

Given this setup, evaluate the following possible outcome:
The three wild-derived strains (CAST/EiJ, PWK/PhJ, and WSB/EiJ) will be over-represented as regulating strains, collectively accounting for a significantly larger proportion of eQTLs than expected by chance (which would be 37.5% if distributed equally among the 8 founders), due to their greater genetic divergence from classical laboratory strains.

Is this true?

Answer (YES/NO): YES